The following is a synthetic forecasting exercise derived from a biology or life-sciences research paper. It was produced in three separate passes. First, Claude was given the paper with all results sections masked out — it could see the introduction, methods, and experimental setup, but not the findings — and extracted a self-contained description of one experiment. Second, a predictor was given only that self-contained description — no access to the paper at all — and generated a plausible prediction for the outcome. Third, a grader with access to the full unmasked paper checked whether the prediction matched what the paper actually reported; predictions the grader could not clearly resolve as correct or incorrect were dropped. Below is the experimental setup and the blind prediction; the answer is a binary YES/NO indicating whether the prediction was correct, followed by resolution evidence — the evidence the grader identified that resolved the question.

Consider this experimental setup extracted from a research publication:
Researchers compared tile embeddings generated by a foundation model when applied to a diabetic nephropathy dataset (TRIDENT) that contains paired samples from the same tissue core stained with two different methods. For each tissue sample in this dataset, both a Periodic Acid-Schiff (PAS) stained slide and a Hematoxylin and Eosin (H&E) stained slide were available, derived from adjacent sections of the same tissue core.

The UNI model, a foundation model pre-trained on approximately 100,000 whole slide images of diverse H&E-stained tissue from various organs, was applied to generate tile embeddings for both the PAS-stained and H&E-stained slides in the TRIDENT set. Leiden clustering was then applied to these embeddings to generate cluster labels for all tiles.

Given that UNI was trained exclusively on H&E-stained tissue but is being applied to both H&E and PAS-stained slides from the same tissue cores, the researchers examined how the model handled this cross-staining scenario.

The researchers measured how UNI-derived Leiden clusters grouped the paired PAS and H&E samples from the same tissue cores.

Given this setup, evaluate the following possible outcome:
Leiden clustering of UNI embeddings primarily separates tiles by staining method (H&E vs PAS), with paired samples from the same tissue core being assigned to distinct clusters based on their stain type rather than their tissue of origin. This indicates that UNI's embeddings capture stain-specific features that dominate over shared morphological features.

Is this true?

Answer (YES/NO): NO